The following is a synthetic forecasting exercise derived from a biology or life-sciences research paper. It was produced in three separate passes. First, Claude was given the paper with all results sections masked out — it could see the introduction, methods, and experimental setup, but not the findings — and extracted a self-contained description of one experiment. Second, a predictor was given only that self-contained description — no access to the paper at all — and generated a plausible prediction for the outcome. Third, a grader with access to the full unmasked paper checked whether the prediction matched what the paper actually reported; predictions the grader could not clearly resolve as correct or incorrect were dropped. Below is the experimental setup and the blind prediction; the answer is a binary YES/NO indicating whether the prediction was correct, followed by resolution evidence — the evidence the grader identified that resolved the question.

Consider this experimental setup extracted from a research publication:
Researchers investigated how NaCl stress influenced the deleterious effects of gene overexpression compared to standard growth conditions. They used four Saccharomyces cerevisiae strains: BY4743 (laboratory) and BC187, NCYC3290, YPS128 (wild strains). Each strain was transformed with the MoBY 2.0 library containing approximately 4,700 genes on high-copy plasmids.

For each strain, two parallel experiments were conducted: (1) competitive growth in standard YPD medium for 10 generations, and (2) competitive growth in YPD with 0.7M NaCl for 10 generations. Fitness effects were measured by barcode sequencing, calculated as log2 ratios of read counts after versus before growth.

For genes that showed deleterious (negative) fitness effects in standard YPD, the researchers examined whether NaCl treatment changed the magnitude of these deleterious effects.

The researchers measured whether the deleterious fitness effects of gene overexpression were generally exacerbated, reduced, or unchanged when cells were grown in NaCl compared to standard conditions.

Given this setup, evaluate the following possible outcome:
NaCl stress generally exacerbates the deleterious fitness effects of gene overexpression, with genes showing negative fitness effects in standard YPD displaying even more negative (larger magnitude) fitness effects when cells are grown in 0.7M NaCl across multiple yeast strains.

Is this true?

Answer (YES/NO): YES